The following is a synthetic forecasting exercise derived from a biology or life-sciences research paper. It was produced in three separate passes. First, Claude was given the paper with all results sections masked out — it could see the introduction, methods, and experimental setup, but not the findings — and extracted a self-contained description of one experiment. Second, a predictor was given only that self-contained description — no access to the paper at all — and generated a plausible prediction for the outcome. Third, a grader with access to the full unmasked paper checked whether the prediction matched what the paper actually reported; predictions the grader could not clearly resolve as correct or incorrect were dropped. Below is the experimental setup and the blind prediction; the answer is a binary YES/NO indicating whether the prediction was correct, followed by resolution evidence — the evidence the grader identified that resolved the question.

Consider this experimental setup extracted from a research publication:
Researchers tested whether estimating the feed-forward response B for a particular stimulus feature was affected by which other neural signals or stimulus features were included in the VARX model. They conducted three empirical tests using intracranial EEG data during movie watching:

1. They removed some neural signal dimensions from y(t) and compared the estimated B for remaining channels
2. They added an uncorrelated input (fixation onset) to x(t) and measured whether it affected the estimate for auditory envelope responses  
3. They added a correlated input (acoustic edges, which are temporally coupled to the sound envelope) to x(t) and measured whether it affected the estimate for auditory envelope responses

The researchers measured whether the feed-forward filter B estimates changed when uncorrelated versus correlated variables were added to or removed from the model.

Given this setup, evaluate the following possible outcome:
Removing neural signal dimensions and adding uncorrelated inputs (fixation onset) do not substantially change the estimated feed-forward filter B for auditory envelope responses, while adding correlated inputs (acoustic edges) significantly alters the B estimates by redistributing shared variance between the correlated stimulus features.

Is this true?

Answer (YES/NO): YES